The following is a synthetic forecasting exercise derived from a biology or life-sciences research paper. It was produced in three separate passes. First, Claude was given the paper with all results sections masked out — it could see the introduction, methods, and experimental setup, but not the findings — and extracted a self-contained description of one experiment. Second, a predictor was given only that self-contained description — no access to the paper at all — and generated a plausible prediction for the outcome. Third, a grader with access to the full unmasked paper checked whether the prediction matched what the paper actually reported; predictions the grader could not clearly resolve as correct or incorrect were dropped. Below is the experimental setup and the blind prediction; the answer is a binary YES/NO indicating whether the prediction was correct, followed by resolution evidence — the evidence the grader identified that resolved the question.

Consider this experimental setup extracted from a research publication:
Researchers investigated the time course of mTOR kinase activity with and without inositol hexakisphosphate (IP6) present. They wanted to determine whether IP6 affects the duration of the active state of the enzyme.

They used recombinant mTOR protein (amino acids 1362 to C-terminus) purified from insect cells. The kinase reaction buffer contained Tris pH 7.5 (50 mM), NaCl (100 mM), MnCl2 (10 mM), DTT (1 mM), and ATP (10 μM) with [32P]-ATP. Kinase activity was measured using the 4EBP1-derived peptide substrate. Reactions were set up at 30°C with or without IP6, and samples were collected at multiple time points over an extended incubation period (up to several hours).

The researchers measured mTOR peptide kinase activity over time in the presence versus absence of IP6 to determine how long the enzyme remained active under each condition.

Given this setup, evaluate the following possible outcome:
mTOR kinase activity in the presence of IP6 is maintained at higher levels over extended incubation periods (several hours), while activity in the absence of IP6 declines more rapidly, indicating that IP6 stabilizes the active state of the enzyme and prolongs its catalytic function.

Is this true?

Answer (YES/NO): YES